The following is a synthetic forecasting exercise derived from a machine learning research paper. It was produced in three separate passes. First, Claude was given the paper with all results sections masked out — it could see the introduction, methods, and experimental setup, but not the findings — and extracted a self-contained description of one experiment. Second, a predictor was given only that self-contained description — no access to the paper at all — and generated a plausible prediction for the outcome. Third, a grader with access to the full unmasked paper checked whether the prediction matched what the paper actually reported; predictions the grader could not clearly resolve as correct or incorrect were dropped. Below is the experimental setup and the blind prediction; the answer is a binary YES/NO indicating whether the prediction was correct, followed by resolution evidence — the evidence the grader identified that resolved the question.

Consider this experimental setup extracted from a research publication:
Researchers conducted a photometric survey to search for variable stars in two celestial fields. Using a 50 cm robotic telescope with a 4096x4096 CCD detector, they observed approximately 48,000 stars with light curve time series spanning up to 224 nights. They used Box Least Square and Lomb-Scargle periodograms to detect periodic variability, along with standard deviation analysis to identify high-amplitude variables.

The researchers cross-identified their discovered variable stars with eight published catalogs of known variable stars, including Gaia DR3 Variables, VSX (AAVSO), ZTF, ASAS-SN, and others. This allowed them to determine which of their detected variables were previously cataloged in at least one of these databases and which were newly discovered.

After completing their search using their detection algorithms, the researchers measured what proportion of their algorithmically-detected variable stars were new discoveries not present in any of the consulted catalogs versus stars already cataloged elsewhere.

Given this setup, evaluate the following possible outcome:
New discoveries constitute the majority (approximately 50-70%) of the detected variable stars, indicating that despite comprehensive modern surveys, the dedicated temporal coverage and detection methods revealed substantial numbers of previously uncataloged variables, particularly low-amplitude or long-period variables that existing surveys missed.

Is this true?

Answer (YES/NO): NO